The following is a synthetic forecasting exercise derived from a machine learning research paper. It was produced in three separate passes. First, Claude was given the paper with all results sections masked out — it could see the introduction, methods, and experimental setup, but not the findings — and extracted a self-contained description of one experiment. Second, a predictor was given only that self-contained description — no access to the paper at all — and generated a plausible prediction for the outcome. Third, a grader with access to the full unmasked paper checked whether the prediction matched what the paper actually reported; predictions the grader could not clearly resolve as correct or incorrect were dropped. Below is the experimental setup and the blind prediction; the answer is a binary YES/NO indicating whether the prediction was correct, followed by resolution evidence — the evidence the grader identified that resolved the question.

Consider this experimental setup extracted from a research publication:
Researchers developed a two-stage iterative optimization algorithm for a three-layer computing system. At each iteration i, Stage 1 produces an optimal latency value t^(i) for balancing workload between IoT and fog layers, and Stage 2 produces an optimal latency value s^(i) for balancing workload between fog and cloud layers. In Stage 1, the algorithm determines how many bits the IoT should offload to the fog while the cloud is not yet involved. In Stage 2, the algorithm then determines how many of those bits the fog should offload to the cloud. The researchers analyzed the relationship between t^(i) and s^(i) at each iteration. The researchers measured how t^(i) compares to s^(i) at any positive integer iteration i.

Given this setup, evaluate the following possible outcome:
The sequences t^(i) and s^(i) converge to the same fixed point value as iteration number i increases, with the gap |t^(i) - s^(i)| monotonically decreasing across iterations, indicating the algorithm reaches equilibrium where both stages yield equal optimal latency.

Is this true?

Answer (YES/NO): YES